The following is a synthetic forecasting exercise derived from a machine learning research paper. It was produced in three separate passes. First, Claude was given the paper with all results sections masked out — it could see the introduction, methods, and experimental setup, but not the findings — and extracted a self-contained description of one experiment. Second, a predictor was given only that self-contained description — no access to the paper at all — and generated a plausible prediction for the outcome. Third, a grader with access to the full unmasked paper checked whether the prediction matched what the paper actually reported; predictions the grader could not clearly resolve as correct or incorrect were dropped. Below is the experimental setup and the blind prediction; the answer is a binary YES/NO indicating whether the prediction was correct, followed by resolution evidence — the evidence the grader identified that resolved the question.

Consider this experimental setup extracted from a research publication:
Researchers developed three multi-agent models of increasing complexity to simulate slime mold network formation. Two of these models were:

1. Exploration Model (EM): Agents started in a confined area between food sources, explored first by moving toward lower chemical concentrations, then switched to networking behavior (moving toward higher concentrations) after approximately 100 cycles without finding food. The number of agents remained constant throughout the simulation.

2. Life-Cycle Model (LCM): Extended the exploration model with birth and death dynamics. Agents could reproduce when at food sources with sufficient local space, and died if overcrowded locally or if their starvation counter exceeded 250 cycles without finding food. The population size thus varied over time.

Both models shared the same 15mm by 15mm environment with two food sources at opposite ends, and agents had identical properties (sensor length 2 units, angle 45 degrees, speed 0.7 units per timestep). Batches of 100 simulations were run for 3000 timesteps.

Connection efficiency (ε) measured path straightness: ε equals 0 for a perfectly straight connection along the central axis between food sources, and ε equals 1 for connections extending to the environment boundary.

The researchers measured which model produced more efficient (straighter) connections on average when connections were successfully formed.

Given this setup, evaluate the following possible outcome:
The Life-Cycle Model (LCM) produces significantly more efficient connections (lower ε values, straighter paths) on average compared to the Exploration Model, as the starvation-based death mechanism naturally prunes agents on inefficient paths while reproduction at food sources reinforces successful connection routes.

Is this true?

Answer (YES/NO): NO